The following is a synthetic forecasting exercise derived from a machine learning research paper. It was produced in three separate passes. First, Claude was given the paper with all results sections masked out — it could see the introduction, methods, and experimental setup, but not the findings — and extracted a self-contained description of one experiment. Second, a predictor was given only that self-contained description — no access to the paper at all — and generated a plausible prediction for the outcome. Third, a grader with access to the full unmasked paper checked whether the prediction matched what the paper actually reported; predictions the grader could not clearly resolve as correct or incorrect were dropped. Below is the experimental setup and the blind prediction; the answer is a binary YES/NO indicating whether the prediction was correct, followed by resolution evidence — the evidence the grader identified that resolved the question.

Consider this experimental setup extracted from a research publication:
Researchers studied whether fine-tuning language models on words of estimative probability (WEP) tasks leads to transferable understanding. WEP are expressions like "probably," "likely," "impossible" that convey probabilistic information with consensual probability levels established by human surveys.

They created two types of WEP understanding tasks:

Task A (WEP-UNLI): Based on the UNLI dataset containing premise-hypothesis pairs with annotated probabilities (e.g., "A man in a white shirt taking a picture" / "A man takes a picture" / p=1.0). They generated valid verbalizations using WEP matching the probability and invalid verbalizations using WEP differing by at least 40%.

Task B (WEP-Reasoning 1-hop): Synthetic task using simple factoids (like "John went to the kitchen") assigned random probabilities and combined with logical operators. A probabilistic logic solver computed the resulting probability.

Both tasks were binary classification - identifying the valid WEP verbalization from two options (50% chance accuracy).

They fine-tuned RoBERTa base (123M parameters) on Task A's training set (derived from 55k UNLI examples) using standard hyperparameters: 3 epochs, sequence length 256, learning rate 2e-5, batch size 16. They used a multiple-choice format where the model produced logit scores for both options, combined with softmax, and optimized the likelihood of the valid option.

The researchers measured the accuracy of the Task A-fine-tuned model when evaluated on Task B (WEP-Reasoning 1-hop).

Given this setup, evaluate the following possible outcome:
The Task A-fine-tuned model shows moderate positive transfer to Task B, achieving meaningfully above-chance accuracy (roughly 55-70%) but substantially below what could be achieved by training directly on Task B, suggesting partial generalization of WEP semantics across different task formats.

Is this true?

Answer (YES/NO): YES